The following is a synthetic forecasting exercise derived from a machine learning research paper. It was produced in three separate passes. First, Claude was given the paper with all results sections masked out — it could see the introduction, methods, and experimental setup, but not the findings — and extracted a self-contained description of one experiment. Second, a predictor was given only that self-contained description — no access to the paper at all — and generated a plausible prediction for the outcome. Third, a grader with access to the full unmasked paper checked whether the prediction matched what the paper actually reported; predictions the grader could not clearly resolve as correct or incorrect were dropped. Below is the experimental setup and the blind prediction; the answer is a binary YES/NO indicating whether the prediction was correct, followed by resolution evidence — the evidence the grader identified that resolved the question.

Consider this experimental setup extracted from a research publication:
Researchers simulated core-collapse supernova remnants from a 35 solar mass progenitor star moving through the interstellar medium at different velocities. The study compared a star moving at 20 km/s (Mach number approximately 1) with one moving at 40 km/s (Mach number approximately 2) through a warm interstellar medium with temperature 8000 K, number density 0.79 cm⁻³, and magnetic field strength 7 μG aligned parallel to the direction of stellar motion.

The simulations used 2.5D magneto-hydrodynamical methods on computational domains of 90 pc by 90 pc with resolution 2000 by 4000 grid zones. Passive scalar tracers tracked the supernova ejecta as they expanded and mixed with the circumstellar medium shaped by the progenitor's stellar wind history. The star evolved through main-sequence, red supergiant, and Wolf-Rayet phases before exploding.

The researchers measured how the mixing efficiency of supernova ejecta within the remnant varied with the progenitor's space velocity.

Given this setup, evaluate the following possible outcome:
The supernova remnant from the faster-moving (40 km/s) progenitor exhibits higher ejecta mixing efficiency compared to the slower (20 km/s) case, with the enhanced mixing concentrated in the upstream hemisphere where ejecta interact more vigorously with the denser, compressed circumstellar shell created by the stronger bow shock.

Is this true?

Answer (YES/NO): NO